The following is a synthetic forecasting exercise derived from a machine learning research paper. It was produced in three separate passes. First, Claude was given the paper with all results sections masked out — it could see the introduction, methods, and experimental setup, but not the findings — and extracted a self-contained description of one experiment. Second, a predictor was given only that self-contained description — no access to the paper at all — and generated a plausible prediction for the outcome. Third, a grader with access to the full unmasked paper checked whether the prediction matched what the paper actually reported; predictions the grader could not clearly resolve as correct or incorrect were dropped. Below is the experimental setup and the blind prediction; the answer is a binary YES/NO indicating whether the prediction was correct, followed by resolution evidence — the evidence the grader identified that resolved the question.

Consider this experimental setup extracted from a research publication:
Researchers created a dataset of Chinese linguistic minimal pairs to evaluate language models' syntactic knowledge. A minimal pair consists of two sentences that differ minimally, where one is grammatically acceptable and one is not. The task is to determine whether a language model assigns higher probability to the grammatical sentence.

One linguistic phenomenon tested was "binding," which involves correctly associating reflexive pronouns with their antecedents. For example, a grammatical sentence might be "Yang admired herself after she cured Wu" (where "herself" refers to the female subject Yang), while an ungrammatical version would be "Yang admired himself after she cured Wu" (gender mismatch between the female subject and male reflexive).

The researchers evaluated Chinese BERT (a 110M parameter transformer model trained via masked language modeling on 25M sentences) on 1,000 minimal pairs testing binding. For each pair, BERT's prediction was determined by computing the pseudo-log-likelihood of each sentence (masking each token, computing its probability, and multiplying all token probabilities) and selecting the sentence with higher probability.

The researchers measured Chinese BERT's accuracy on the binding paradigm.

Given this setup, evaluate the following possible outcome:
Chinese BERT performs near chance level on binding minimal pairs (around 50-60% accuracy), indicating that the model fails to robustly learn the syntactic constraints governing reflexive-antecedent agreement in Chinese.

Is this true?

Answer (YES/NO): YES